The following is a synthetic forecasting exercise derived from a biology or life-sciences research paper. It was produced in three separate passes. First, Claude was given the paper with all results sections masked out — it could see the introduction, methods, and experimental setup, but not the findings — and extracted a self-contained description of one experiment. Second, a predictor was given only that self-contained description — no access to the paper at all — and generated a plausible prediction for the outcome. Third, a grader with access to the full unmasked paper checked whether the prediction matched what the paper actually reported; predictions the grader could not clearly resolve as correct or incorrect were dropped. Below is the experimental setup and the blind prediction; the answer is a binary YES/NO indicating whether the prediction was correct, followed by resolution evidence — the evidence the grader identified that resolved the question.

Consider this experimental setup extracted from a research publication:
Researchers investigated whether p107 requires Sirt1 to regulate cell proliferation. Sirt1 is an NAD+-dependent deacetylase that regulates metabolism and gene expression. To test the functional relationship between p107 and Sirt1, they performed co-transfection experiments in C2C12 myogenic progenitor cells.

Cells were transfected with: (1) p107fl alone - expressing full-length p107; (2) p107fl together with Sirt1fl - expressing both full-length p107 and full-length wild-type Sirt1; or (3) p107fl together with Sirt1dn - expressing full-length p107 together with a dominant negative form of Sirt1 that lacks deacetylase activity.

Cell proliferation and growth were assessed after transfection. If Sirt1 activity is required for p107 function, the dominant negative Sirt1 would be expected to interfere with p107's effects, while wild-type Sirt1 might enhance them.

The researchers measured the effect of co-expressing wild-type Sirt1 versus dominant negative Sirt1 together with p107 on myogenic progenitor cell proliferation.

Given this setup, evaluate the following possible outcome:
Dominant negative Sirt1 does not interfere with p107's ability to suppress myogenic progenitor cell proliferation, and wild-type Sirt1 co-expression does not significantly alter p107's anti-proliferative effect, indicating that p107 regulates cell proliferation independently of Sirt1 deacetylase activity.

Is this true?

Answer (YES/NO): NO